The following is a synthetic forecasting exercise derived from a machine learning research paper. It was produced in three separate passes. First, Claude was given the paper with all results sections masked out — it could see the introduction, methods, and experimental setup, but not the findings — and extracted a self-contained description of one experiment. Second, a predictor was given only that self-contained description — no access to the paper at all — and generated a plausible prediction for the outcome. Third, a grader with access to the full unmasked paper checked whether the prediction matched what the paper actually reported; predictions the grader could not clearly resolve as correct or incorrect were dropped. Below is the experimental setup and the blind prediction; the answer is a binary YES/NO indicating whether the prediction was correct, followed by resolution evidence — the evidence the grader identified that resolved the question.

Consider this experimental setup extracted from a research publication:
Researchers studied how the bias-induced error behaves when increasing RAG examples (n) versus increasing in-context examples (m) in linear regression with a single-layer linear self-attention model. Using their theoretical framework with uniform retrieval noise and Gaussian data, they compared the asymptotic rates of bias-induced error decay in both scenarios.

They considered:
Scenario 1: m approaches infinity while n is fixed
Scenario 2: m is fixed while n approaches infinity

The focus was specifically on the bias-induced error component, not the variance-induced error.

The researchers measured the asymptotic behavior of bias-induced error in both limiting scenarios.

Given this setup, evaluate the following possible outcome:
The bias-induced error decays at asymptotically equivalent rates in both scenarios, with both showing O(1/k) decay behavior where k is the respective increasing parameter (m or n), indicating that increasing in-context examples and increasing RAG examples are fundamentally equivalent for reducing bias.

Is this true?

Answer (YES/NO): NO